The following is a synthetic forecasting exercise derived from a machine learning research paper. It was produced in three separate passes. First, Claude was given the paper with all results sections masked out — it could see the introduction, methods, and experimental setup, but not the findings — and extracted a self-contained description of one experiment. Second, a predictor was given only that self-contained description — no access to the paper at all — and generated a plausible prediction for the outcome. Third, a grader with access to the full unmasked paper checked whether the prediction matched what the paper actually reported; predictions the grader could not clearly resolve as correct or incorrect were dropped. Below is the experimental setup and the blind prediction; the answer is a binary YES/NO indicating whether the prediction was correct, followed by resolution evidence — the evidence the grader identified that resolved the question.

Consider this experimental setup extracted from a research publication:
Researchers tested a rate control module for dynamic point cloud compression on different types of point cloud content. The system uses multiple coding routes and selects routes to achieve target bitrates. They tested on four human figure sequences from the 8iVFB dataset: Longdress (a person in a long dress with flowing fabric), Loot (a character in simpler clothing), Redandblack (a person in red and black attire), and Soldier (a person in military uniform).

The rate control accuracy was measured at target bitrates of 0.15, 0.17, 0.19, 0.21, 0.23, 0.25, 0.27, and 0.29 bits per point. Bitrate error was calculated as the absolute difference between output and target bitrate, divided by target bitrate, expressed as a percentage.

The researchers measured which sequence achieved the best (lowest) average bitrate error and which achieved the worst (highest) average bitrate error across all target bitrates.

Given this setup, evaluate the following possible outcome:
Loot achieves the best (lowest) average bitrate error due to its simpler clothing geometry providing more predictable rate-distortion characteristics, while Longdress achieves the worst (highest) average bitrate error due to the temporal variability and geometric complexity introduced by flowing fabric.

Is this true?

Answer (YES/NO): NO